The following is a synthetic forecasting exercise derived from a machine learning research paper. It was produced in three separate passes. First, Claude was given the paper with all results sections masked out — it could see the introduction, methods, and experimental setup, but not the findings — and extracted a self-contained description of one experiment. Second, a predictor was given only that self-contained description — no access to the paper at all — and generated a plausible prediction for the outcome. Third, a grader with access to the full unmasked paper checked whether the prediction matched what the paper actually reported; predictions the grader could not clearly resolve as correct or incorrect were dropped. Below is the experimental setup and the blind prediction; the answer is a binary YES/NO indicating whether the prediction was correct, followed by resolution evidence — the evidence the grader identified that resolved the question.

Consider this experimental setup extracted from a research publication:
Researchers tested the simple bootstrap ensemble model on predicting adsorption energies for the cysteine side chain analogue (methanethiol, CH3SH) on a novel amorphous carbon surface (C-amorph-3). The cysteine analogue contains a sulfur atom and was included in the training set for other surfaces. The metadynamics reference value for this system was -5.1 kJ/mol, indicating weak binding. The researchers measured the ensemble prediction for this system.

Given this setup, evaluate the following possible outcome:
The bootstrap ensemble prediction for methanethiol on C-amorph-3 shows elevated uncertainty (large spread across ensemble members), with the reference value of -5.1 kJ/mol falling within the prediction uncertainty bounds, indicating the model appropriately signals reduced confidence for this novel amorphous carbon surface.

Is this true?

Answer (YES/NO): NO